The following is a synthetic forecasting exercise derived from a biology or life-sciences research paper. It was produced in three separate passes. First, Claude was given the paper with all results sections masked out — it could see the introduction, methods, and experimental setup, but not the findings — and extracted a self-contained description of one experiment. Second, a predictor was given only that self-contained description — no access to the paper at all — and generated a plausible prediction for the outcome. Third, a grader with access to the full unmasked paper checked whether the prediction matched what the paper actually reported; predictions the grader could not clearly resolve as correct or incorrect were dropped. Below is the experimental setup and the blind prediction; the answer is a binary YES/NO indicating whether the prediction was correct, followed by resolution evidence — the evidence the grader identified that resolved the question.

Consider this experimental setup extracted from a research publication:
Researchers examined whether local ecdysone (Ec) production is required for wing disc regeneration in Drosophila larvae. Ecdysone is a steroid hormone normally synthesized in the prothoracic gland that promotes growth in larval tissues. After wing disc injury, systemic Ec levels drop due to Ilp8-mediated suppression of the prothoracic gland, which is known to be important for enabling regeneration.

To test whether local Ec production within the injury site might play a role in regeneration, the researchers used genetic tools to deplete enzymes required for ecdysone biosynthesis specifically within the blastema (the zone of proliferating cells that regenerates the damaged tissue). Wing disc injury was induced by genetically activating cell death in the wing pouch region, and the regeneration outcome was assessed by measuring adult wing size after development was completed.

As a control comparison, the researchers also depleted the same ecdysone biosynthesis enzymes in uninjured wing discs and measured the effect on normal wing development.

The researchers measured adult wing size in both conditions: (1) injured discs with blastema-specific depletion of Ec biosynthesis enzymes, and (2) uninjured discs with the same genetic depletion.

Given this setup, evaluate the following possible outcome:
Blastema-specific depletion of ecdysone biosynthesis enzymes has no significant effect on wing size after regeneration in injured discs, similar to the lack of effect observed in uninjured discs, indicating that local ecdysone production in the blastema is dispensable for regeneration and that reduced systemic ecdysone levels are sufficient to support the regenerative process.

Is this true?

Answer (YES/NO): NO